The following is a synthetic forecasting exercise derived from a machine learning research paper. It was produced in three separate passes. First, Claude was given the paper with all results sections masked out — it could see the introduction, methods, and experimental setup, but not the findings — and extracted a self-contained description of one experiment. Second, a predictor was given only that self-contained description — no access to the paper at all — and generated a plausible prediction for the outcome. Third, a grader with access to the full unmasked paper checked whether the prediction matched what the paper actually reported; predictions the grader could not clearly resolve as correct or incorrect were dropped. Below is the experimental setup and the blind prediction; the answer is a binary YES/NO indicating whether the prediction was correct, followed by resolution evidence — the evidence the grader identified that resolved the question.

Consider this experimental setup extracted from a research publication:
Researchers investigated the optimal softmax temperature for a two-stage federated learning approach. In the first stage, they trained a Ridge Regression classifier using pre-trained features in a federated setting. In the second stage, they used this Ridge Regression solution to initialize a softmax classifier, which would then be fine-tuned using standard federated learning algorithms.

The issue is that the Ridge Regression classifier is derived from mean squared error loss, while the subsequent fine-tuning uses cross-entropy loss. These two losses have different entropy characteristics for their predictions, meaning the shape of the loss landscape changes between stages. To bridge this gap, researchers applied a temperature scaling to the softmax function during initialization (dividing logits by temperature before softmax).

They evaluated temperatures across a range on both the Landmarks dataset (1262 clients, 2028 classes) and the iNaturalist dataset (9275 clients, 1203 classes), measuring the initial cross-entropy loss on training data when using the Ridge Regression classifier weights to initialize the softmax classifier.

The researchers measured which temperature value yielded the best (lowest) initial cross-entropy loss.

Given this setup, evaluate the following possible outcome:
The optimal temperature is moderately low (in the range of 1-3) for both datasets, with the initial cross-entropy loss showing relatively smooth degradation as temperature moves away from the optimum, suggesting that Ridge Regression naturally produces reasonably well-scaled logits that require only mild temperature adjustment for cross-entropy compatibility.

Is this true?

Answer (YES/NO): NO